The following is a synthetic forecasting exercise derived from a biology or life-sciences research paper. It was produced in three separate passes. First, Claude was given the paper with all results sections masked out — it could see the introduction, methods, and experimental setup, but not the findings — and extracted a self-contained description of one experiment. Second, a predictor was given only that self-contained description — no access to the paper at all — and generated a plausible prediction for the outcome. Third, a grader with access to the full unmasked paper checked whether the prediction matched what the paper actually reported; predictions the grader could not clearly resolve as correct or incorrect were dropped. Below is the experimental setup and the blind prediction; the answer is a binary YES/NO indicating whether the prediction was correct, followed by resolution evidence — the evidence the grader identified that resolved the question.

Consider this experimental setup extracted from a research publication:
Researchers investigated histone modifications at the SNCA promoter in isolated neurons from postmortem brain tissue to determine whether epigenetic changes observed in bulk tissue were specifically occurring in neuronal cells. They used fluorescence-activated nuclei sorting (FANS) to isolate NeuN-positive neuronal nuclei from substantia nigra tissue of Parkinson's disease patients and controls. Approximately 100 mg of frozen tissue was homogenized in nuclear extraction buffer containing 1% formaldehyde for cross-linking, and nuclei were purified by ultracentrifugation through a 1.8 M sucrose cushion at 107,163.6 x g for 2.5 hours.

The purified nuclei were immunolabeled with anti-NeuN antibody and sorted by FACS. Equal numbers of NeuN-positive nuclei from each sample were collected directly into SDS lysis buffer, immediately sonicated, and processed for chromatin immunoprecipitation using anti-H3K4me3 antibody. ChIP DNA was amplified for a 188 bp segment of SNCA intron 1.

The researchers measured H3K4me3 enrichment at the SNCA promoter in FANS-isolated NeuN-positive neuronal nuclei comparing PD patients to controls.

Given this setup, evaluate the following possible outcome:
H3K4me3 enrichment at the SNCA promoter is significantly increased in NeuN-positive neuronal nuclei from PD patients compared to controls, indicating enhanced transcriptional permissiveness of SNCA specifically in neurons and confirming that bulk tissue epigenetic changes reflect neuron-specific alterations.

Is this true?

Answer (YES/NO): YES